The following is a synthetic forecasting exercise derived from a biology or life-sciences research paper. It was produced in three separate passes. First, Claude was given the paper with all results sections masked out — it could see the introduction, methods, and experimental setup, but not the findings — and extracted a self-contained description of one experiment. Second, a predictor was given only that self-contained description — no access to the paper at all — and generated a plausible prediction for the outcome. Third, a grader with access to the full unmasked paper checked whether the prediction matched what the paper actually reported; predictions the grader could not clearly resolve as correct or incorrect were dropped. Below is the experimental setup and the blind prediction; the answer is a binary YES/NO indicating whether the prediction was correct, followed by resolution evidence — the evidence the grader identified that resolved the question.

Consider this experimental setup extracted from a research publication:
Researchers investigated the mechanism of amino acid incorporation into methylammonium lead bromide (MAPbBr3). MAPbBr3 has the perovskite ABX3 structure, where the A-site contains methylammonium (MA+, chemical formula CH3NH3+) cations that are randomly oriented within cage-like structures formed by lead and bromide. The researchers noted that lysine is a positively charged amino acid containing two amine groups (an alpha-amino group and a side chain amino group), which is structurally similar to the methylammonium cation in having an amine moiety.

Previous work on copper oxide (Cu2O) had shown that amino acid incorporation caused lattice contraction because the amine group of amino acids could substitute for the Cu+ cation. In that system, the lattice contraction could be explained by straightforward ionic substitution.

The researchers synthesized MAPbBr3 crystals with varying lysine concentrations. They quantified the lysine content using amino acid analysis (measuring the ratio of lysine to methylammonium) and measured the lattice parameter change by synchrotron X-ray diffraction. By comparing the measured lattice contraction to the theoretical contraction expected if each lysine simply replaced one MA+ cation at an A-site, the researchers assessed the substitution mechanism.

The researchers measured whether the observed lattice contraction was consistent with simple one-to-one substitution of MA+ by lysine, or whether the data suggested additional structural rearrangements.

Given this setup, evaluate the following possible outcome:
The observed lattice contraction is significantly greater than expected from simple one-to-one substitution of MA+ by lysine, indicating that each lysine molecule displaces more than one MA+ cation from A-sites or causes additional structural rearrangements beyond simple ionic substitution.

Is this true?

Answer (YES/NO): YES